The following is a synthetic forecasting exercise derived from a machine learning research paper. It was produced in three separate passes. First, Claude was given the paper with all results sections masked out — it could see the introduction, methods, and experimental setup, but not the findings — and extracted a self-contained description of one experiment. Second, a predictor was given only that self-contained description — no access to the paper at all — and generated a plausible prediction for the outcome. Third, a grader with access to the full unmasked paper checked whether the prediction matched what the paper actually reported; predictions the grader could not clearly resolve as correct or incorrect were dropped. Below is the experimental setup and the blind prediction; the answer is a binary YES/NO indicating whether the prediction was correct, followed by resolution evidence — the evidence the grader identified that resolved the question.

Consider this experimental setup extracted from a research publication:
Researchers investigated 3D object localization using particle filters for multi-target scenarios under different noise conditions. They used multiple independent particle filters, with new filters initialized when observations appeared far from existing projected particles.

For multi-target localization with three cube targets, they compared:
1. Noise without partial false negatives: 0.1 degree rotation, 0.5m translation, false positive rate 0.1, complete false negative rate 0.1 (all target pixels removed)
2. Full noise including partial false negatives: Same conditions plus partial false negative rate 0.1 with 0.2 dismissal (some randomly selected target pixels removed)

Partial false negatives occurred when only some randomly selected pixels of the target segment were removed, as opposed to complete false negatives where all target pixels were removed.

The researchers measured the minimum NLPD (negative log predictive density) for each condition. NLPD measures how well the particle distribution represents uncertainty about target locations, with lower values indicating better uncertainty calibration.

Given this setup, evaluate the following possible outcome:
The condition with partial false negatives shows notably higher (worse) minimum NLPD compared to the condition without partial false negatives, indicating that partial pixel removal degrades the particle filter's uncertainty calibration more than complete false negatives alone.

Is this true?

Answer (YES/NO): NO